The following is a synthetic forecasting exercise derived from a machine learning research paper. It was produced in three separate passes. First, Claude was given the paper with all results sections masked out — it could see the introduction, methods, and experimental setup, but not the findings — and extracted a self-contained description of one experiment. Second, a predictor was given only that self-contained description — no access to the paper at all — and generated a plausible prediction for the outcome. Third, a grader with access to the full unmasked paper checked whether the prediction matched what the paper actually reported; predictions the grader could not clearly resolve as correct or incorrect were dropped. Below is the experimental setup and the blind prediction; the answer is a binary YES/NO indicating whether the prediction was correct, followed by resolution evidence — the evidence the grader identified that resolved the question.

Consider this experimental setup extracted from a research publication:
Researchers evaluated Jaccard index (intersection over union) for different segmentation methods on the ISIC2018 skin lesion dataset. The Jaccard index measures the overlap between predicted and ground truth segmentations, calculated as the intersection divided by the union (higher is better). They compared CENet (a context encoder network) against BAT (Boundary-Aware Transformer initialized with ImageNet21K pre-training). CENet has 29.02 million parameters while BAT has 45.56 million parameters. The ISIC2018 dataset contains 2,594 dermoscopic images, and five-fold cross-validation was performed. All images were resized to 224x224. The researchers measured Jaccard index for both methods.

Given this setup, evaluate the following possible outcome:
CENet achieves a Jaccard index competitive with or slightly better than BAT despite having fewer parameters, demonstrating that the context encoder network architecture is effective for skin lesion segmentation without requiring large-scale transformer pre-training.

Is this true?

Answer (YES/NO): NO